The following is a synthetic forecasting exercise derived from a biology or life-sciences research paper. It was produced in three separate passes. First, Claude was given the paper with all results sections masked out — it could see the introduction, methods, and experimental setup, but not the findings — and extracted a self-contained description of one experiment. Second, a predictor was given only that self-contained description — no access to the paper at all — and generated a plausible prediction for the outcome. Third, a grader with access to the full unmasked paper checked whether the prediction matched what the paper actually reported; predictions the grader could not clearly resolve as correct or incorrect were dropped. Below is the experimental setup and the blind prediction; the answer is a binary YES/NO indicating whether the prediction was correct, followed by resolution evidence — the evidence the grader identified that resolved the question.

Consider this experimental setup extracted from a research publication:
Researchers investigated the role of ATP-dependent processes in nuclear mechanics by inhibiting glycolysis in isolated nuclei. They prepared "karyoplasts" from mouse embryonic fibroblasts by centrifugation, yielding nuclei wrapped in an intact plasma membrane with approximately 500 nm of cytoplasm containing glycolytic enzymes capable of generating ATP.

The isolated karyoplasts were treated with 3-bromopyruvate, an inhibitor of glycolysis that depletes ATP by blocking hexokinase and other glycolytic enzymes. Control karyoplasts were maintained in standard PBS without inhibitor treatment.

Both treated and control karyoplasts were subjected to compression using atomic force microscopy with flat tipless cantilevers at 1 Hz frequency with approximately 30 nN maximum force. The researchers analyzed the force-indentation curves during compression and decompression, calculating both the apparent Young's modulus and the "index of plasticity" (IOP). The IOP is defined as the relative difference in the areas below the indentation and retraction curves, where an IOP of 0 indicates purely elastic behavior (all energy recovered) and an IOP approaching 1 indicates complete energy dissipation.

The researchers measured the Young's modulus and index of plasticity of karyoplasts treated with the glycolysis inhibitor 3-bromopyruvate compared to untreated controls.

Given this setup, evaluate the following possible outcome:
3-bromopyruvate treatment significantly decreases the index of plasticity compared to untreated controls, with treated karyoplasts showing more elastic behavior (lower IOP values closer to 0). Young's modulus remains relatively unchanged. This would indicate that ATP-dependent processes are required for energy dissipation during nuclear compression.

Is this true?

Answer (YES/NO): NO